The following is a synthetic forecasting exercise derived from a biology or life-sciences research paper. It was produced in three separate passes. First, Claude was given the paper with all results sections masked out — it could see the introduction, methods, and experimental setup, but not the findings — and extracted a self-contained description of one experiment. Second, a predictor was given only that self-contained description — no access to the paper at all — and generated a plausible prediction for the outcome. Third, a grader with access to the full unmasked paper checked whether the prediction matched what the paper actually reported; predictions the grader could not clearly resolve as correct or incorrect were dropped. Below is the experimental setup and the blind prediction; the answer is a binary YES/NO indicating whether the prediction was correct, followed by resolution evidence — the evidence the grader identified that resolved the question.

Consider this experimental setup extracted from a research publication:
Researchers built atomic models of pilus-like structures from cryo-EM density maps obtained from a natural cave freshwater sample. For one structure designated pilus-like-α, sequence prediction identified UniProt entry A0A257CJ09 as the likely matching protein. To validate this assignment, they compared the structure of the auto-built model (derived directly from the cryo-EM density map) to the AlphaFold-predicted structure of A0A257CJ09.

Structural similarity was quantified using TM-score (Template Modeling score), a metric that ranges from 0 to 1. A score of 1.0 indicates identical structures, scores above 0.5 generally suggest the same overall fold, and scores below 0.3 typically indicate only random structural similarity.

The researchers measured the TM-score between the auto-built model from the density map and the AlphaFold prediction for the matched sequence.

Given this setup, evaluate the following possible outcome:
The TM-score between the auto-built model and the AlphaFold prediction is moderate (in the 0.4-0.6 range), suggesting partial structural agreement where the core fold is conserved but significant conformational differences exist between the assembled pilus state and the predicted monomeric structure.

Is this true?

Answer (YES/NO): NO